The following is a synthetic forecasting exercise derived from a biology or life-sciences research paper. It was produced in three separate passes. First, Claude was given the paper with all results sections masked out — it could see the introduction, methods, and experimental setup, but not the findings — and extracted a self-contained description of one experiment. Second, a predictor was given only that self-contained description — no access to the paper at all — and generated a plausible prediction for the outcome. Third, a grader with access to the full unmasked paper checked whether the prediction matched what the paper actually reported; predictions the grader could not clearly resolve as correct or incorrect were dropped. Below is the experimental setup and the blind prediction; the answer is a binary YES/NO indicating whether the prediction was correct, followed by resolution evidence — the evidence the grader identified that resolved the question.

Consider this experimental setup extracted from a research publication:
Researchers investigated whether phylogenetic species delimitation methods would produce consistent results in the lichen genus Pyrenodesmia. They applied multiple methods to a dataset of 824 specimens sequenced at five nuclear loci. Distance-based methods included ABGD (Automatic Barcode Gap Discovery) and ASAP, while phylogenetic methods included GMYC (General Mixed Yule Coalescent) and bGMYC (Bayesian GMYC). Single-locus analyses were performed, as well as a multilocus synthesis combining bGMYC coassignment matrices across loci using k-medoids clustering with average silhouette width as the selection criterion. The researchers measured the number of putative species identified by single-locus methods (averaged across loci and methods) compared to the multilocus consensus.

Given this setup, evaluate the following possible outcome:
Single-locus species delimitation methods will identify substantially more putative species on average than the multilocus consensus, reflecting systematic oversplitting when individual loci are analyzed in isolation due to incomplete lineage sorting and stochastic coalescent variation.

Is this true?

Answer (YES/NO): YES